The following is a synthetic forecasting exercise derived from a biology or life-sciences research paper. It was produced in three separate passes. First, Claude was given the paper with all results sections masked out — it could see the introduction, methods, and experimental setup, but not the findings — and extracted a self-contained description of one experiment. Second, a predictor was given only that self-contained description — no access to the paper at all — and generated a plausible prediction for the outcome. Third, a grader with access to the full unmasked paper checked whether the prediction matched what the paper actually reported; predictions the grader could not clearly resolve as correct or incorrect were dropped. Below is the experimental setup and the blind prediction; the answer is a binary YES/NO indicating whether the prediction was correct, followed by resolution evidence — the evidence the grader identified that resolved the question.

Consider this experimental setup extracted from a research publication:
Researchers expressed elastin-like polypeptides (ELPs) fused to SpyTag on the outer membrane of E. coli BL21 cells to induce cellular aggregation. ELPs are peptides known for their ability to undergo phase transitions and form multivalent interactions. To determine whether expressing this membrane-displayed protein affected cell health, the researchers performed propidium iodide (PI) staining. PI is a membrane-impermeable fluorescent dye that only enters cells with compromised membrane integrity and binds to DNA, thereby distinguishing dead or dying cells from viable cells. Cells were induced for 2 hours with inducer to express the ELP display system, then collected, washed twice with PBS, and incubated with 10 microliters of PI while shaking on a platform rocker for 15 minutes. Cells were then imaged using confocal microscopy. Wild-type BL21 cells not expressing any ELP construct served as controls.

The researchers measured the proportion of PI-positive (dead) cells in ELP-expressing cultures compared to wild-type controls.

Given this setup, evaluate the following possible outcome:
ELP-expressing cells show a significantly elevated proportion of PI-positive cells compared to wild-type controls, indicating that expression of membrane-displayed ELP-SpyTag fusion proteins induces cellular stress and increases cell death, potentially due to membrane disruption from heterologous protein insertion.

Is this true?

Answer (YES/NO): YES